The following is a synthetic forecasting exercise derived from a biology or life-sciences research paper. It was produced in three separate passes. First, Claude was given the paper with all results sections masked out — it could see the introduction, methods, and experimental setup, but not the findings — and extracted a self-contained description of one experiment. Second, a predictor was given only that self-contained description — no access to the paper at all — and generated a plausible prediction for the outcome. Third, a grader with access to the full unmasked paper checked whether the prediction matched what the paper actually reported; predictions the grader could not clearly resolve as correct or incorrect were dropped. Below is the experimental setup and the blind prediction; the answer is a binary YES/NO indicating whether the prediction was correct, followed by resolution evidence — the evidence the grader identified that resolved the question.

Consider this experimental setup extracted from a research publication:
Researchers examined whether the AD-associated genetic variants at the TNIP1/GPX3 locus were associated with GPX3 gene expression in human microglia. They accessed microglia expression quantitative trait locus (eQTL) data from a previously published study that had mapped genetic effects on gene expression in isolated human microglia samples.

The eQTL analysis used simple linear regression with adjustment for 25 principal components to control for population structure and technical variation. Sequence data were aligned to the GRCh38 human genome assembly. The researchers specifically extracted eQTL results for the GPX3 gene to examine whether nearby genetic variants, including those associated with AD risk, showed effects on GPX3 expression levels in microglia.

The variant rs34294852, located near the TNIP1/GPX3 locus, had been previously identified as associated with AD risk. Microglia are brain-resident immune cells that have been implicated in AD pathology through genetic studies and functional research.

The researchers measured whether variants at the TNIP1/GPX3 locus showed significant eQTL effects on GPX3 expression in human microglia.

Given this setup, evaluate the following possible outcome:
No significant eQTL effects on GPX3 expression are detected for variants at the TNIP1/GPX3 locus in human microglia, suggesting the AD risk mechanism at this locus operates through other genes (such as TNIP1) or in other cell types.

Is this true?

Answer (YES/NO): NO